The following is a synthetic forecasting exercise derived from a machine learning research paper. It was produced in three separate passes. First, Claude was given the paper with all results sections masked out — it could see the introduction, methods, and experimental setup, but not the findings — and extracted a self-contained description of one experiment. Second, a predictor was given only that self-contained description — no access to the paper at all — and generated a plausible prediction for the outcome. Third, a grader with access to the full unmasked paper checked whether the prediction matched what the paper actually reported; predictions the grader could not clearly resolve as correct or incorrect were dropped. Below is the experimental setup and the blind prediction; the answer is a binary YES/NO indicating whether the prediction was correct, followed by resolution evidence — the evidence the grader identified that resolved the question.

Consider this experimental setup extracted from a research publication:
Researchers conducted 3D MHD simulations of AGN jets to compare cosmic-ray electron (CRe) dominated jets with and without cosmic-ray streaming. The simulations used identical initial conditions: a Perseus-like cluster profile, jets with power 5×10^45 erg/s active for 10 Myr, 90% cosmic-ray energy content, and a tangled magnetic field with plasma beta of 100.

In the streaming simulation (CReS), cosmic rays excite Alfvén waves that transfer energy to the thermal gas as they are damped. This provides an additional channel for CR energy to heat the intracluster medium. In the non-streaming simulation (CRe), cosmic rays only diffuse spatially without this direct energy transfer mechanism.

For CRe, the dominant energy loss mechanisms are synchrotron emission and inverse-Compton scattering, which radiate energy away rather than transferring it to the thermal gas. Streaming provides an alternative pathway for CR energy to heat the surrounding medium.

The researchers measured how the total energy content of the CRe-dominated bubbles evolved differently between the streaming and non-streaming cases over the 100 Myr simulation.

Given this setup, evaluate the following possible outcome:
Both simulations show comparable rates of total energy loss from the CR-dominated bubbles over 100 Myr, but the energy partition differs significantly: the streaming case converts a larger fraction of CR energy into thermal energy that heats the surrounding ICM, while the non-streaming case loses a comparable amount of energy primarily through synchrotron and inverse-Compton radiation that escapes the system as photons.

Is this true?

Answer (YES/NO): YES